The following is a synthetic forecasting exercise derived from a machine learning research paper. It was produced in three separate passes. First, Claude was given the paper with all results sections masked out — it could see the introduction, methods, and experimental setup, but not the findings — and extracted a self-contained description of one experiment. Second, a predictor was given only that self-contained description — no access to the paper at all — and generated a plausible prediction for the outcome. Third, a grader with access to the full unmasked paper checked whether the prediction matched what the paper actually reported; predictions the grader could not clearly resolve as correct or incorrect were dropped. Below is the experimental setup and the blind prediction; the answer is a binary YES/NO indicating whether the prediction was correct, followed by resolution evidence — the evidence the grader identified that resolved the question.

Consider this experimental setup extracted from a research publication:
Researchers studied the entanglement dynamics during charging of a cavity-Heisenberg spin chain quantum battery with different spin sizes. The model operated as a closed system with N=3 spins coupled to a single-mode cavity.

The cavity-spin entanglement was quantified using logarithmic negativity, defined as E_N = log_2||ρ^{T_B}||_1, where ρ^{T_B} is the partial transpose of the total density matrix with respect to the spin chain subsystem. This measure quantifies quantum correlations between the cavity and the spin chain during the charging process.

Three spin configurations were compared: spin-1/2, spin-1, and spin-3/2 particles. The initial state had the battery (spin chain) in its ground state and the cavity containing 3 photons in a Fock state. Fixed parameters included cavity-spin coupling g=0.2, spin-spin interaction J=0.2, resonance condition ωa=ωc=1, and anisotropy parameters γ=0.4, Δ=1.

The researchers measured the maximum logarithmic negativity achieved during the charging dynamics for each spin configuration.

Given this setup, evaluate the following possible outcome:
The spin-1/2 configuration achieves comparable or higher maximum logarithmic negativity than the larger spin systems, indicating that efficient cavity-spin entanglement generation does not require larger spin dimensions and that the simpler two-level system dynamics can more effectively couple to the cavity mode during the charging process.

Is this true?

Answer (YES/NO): NO